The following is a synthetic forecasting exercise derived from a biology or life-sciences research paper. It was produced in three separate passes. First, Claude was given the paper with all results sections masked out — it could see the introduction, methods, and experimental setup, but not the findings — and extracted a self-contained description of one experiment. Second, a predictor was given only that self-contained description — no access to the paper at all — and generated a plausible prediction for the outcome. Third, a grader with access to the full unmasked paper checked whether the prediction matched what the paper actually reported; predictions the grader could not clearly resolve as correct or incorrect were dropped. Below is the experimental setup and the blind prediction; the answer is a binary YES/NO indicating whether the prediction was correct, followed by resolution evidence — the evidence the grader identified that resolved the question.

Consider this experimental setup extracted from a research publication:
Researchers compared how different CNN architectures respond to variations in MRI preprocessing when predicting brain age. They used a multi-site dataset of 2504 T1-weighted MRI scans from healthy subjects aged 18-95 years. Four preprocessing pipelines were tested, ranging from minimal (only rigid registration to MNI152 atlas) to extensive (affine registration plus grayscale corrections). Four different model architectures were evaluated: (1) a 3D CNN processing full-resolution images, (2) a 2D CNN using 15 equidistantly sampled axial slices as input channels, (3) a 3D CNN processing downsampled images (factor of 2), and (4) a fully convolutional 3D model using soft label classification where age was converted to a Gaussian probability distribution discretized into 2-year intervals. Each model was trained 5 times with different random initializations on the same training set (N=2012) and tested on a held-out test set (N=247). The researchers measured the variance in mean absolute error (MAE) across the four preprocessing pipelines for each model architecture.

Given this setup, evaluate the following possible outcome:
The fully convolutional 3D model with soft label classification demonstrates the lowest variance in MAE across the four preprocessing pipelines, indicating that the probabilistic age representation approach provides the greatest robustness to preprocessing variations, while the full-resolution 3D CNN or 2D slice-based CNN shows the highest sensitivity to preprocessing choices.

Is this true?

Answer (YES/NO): YES